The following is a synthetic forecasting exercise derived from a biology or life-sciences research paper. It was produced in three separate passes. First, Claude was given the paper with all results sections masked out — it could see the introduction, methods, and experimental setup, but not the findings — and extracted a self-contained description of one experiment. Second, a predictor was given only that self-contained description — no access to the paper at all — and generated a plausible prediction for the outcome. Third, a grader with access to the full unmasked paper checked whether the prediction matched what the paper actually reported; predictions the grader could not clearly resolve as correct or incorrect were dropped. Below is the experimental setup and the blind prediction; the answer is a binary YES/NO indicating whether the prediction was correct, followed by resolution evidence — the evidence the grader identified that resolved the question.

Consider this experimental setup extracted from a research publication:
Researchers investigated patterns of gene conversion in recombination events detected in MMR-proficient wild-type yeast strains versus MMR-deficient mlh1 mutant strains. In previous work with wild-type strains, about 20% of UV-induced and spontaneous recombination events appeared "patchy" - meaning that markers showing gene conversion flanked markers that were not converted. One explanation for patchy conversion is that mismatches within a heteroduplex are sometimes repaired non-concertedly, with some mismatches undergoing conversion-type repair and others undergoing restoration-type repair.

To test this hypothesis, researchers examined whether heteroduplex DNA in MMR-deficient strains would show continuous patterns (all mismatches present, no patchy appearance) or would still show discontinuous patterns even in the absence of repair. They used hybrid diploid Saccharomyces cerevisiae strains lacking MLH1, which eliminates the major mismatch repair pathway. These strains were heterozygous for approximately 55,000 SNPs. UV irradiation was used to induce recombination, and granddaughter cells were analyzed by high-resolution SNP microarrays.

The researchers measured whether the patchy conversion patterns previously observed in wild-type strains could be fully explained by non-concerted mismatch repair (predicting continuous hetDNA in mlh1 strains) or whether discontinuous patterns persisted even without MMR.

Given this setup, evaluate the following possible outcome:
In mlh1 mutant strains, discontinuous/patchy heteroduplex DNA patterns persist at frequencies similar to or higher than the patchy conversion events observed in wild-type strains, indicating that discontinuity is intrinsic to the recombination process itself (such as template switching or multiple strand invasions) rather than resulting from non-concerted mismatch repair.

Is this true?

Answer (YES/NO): YES